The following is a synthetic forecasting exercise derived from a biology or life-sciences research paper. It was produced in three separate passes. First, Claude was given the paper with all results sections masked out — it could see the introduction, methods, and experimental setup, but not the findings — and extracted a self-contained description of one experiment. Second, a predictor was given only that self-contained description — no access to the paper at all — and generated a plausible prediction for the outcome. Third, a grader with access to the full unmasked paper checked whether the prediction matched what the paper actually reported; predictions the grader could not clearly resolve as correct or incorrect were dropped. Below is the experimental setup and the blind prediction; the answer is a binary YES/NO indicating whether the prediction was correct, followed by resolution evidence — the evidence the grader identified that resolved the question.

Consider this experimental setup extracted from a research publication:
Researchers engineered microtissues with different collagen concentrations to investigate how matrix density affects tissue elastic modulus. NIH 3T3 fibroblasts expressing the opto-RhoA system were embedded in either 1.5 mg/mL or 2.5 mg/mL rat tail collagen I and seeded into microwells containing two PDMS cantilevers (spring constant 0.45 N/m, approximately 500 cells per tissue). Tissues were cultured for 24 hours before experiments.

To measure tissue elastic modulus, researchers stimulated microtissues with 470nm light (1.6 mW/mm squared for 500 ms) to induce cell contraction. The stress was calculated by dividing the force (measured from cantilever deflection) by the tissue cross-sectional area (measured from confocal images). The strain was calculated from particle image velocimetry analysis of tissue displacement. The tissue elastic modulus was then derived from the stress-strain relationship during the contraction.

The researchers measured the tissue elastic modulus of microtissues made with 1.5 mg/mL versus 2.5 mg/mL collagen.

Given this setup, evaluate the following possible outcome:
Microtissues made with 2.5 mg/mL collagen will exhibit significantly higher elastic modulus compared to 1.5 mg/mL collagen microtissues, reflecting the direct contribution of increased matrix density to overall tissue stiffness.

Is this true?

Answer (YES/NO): NO